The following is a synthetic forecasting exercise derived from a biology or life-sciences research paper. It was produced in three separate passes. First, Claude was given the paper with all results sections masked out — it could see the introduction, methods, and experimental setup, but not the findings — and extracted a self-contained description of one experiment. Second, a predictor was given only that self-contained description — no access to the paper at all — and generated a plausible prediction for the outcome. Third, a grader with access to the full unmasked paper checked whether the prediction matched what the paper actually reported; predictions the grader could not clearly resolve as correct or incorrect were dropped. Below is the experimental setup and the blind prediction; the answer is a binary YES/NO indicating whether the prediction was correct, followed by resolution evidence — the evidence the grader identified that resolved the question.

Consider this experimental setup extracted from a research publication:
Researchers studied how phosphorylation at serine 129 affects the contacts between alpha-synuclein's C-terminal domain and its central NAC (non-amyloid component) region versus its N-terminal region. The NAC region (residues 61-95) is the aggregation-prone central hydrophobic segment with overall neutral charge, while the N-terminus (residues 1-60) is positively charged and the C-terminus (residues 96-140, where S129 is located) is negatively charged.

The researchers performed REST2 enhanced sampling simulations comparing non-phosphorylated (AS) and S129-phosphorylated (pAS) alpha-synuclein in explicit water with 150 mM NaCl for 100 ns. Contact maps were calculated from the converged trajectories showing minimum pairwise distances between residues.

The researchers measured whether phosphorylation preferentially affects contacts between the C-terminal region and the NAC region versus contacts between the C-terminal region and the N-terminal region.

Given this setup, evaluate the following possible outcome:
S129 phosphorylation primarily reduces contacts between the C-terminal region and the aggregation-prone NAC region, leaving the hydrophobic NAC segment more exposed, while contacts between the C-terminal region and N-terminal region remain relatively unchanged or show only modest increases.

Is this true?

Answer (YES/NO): NO